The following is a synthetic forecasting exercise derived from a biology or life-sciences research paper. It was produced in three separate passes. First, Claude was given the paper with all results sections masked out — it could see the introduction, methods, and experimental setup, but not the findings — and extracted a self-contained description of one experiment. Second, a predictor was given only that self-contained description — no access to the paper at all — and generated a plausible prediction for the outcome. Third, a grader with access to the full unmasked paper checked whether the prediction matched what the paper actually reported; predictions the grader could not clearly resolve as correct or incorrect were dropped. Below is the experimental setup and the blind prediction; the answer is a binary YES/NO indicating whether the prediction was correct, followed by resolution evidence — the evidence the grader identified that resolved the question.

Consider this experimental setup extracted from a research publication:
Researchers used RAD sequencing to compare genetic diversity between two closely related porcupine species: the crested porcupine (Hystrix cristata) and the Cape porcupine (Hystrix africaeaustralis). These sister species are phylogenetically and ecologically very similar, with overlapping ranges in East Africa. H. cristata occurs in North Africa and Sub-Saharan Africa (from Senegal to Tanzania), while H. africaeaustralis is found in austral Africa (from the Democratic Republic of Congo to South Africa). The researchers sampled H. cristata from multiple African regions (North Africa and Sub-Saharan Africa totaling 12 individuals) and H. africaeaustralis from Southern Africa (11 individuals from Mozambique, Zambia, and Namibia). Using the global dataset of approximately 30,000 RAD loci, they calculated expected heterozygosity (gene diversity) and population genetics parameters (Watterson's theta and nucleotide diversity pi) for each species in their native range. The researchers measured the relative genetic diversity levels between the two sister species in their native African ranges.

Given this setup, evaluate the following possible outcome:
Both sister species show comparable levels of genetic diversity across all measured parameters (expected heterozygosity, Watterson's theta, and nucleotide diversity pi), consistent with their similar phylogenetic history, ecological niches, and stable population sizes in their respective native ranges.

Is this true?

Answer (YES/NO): NO